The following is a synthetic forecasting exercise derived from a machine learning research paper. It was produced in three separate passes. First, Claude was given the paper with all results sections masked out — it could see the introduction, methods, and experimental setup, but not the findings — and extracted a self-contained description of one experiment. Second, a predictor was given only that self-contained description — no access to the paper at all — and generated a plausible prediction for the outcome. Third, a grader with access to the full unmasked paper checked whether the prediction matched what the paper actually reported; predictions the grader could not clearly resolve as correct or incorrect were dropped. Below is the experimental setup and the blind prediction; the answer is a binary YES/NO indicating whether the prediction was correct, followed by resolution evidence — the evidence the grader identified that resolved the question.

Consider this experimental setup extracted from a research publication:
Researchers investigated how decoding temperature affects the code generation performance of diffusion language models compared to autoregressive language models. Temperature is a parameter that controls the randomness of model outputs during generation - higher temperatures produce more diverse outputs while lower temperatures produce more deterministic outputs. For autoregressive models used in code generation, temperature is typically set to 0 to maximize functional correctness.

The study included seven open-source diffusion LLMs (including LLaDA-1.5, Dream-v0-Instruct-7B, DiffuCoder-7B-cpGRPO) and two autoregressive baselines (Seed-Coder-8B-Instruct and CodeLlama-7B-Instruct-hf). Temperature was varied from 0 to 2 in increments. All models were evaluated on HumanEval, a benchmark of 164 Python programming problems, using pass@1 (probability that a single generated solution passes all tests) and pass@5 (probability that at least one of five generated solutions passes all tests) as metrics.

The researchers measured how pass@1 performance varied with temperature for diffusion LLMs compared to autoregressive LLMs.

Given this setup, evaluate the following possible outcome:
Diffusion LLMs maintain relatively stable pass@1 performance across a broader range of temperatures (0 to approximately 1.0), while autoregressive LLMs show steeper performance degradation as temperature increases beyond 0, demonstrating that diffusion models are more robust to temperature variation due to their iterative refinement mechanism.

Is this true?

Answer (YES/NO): NO